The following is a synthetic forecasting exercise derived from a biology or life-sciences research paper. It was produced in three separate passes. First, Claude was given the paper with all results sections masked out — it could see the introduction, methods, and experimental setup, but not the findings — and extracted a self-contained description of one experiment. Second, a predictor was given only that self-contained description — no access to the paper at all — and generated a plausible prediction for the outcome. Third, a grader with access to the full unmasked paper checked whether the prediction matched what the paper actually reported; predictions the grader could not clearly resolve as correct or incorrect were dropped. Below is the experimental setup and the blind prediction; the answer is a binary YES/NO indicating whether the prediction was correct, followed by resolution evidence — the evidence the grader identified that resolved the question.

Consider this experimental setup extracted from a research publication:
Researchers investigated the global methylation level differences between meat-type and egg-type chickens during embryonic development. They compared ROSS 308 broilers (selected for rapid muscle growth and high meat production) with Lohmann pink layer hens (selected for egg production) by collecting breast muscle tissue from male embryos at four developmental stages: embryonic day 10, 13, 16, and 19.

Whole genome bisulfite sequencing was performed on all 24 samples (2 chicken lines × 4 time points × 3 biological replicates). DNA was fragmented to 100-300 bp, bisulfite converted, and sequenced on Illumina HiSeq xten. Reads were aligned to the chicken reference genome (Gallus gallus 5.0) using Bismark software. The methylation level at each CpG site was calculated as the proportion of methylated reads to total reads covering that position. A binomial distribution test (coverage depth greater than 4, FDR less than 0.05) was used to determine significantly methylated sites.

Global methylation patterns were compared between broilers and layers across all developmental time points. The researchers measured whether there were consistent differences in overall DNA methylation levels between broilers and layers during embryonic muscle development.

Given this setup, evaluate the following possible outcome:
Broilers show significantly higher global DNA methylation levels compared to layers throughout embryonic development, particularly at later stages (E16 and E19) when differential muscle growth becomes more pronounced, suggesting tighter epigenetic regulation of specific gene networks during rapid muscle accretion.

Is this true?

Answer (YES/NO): NO